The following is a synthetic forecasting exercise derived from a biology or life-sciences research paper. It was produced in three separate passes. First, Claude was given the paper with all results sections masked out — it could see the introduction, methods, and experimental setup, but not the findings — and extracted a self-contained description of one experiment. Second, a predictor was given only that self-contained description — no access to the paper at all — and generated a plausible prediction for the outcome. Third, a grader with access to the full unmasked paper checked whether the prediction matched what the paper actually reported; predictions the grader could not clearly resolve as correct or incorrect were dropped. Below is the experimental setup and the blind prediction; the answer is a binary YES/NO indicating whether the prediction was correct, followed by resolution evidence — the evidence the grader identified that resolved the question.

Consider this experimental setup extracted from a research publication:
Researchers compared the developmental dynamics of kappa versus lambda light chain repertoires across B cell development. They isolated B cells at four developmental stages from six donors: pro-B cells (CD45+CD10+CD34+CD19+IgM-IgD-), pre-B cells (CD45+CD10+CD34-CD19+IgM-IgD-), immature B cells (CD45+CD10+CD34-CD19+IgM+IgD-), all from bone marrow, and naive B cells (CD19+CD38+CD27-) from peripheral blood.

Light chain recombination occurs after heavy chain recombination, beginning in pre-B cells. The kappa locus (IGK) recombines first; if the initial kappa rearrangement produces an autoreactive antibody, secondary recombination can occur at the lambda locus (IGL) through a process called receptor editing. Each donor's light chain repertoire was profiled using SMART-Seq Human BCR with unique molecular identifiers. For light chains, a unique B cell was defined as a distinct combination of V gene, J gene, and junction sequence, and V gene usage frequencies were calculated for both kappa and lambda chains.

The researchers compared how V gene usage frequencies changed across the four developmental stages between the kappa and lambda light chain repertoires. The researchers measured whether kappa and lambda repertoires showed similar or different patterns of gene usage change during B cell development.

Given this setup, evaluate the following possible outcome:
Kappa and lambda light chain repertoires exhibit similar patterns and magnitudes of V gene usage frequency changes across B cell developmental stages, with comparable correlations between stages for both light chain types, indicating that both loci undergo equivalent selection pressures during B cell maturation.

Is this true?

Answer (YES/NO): NO